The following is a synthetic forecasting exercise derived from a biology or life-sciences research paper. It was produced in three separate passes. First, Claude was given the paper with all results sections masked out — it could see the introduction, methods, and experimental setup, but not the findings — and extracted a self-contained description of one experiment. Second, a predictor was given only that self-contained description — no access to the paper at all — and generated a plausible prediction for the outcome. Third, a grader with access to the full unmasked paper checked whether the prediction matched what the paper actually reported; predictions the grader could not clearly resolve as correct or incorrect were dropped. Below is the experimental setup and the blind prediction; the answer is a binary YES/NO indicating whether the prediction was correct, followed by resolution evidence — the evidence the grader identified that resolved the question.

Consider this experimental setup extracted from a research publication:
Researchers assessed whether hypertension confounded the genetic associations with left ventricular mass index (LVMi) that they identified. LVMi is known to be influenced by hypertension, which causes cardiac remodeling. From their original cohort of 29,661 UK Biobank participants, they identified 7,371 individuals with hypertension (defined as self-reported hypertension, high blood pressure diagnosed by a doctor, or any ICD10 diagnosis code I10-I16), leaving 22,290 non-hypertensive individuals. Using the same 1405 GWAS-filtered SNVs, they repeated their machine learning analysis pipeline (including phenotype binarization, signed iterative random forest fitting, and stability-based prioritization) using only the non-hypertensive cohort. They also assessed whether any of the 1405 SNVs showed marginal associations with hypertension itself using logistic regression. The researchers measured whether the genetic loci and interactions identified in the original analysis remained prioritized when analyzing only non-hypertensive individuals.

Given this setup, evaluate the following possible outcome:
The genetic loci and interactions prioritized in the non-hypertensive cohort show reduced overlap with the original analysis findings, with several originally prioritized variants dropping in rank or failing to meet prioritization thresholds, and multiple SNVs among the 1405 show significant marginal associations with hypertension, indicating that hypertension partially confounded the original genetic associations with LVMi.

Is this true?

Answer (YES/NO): NO